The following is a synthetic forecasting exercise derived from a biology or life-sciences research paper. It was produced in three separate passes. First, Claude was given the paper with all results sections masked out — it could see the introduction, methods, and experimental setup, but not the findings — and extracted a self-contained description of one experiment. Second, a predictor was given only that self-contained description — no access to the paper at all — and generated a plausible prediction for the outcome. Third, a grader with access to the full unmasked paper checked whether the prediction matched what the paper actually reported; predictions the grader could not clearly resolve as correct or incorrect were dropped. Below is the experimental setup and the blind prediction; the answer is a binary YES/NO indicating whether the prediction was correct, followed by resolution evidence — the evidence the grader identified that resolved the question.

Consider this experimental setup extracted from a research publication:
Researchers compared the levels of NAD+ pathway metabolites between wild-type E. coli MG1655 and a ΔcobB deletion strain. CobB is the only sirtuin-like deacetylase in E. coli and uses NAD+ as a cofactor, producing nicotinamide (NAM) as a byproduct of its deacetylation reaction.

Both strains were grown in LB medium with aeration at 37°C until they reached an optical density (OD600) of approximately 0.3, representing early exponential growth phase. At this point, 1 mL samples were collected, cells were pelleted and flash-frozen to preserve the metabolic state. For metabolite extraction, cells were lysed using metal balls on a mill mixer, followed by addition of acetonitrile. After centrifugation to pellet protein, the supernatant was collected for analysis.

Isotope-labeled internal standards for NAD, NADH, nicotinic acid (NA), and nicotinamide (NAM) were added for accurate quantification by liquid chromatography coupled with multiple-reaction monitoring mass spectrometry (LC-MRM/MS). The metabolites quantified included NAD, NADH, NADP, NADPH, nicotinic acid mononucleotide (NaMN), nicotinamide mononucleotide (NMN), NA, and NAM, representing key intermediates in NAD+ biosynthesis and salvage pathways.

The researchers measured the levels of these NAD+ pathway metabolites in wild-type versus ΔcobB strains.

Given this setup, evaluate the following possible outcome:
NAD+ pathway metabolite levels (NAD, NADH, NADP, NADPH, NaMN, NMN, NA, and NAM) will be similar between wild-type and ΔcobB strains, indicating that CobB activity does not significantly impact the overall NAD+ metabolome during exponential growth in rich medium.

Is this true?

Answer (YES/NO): NO